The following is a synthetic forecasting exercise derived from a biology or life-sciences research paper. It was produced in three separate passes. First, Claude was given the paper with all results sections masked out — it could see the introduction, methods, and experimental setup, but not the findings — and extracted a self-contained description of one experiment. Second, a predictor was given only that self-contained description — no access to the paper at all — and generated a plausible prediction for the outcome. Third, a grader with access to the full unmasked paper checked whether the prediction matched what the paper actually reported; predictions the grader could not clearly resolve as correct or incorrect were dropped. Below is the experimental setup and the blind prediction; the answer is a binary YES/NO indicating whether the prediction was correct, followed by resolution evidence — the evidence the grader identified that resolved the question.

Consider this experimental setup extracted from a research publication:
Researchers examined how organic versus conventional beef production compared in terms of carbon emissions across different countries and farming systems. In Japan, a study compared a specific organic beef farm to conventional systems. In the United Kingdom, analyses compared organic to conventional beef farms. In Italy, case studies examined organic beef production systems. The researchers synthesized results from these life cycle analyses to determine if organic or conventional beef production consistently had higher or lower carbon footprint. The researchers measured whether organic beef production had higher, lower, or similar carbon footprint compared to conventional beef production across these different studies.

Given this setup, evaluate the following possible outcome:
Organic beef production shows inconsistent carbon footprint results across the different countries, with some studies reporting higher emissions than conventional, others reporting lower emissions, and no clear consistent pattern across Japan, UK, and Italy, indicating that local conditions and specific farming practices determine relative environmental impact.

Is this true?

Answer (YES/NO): NO